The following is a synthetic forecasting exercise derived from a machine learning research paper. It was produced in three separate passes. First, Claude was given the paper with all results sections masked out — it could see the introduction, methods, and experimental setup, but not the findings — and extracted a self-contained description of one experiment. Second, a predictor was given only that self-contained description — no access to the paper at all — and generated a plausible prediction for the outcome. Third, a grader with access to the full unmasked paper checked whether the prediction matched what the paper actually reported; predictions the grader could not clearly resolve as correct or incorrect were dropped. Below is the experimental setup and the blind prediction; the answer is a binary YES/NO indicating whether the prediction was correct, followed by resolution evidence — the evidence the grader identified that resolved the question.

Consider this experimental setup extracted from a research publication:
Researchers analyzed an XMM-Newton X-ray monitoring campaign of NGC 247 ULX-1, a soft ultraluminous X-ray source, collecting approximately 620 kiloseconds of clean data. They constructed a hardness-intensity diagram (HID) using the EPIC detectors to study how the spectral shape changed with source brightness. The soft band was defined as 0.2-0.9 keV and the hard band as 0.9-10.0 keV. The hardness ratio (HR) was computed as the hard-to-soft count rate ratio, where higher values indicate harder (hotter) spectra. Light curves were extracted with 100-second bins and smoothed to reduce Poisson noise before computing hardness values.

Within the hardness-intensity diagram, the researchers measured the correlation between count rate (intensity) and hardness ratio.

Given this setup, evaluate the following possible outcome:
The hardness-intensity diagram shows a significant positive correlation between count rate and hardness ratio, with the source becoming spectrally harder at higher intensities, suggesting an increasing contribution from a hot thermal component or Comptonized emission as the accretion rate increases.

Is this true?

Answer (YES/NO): YES